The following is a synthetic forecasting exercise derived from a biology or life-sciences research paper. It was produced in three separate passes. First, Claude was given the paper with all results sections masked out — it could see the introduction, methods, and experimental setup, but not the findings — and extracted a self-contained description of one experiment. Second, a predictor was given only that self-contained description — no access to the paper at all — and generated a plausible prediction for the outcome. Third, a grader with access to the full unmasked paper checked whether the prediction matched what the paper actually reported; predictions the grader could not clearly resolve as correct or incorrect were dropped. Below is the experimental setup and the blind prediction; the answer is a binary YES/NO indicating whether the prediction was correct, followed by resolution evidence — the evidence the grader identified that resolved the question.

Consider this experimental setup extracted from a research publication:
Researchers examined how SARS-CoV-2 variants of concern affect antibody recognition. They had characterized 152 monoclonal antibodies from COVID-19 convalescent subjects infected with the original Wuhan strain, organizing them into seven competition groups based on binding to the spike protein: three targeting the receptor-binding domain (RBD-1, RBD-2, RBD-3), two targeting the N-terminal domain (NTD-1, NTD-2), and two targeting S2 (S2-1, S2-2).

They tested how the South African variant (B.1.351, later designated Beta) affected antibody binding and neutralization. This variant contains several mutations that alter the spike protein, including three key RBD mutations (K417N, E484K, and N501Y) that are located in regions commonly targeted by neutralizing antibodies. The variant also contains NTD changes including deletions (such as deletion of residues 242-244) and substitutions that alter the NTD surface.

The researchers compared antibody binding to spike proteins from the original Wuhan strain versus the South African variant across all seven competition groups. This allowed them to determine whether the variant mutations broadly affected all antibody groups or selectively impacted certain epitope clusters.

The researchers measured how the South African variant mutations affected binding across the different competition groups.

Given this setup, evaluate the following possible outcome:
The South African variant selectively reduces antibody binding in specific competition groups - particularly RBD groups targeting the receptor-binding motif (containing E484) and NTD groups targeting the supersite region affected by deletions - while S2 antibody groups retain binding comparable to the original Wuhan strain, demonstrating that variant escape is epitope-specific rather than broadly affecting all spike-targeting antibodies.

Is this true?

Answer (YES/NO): YES